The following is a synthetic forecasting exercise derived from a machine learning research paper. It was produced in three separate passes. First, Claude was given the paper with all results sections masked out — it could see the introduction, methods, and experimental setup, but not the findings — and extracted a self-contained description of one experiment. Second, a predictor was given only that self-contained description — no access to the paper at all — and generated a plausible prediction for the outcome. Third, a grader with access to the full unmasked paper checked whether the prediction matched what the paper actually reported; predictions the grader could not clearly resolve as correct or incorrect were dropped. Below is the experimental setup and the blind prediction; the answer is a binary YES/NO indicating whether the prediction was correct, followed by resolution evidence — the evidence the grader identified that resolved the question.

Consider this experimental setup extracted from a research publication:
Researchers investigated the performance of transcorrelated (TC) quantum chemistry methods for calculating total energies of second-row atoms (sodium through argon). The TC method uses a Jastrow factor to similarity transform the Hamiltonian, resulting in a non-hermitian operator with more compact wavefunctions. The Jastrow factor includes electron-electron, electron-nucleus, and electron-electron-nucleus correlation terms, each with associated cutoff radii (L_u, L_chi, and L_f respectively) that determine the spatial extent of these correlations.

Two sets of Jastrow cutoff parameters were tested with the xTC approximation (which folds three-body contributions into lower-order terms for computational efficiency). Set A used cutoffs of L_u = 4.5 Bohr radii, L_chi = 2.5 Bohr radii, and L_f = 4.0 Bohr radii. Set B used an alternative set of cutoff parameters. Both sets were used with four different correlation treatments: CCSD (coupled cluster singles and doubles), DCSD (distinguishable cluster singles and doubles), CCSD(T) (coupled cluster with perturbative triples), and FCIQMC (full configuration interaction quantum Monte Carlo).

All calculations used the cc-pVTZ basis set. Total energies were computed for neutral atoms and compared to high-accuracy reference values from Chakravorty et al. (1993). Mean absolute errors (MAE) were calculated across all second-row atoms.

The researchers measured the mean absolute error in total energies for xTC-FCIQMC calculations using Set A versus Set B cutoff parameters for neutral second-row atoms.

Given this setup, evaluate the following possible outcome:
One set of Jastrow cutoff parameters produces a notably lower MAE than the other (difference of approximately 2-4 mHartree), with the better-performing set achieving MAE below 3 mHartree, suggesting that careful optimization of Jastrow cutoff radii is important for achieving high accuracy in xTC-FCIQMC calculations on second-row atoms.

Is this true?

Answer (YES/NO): NO